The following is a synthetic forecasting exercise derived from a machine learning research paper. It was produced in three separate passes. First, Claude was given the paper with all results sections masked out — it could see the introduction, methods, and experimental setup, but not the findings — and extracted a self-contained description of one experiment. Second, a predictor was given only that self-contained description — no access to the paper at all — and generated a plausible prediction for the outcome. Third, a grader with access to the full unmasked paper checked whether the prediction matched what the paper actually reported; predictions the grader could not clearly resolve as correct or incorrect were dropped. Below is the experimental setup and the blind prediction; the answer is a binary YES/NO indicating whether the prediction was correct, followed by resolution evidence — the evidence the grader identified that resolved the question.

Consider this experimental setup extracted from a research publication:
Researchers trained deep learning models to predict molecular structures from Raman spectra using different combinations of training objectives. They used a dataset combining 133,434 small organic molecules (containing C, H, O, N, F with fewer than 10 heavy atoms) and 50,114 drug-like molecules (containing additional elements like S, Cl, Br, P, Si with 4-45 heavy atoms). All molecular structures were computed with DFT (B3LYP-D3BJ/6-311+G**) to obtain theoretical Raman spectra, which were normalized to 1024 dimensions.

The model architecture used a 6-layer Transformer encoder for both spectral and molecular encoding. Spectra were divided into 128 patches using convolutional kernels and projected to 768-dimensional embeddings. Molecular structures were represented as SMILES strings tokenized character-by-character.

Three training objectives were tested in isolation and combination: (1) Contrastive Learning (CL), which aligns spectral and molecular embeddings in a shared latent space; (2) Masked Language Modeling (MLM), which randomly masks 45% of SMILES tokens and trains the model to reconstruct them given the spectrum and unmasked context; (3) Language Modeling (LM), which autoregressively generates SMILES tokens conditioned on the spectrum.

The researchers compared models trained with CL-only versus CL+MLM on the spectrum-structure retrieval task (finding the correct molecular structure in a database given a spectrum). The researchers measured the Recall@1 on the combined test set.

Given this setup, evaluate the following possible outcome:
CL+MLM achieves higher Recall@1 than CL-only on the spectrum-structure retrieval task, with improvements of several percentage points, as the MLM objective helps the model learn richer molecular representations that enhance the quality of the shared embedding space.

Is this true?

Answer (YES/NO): NO